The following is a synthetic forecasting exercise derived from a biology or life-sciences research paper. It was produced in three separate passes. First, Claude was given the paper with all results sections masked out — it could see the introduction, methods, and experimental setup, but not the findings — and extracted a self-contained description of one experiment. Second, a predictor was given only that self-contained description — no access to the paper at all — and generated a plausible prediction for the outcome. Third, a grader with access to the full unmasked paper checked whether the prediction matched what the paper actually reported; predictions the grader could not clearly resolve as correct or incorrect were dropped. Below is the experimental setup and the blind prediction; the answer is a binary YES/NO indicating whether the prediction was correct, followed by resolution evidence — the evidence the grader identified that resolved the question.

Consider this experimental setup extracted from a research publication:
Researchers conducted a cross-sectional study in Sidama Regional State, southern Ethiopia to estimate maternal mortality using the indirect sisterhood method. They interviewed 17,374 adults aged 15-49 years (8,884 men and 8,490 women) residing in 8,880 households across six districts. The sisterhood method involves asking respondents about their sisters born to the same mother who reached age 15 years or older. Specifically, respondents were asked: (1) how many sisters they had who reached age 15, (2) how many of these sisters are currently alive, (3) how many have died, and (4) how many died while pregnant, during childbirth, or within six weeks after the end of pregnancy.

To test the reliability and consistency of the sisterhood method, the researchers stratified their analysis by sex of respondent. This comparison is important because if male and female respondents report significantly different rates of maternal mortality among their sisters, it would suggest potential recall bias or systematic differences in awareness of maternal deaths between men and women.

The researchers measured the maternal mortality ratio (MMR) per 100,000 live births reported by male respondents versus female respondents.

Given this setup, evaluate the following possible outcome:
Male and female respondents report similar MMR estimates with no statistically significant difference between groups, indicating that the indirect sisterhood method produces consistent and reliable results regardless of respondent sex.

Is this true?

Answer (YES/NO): YES